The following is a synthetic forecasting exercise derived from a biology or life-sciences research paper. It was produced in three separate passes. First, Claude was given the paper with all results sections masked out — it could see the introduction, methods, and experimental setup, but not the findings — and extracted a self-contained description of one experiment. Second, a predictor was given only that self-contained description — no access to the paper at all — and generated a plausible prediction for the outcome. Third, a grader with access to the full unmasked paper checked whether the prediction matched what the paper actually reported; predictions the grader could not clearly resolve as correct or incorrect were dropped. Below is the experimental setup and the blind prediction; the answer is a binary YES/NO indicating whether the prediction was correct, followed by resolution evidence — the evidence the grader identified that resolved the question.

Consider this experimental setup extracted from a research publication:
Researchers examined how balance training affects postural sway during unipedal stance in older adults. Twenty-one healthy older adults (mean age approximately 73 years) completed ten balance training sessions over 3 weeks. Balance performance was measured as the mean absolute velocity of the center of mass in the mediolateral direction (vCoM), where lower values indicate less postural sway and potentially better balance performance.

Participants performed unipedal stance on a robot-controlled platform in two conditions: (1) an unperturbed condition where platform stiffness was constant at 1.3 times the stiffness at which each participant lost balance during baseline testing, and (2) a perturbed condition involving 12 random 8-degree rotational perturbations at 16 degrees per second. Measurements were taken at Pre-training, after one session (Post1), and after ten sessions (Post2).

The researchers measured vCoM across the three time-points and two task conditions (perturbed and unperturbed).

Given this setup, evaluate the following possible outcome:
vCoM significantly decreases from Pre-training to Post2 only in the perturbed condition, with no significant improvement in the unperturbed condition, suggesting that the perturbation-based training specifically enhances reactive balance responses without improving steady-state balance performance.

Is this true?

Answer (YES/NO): NO